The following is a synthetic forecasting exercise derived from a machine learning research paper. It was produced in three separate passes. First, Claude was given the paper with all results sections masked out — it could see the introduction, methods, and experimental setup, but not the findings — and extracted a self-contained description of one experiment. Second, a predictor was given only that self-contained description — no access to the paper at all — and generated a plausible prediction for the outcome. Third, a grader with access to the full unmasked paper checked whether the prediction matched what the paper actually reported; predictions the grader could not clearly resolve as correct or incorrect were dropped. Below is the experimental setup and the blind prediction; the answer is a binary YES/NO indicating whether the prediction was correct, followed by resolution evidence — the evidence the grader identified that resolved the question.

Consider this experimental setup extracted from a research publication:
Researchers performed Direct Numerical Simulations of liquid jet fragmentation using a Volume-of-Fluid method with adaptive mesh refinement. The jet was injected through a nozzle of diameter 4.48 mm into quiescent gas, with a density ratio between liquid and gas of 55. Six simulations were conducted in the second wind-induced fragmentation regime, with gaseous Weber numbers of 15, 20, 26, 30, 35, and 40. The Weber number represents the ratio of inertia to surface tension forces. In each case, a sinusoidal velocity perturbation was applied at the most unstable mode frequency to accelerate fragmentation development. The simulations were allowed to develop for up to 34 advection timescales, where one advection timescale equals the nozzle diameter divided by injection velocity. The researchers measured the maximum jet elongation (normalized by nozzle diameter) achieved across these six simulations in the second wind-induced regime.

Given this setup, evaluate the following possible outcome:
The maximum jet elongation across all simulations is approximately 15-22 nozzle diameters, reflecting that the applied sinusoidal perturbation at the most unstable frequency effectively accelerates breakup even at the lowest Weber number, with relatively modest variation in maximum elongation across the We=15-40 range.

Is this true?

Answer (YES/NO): NO